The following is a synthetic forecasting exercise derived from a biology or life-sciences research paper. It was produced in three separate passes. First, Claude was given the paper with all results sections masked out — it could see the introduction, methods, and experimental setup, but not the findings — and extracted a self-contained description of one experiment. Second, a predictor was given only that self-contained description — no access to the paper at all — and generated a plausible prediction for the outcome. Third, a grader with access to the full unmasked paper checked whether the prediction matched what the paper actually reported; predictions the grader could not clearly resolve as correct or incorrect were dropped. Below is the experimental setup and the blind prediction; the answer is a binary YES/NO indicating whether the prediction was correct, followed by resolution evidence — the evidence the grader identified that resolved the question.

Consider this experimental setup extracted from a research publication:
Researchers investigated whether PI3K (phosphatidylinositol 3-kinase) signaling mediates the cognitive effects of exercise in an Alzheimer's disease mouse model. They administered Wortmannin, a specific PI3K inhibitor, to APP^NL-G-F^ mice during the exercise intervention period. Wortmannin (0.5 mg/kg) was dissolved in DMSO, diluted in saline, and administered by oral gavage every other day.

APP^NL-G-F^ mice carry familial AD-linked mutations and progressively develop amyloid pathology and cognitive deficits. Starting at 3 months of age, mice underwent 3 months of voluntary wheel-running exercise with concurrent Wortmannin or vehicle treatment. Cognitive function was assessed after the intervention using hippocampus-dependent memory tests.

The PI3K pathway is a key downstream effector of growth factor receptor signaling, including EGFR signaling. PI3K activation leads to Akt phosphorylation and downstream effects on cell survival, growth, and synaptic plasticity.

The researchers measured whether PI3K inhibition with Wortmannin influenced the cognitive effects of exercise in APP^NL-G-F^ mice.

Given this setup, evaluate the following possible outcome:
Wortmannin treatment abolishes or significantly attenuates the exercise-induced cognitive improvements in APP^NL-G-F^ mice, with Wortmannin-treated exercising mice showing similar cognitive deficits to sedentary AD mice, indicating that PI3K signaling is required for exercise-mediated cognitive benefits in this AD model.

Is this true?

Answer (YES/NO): NO